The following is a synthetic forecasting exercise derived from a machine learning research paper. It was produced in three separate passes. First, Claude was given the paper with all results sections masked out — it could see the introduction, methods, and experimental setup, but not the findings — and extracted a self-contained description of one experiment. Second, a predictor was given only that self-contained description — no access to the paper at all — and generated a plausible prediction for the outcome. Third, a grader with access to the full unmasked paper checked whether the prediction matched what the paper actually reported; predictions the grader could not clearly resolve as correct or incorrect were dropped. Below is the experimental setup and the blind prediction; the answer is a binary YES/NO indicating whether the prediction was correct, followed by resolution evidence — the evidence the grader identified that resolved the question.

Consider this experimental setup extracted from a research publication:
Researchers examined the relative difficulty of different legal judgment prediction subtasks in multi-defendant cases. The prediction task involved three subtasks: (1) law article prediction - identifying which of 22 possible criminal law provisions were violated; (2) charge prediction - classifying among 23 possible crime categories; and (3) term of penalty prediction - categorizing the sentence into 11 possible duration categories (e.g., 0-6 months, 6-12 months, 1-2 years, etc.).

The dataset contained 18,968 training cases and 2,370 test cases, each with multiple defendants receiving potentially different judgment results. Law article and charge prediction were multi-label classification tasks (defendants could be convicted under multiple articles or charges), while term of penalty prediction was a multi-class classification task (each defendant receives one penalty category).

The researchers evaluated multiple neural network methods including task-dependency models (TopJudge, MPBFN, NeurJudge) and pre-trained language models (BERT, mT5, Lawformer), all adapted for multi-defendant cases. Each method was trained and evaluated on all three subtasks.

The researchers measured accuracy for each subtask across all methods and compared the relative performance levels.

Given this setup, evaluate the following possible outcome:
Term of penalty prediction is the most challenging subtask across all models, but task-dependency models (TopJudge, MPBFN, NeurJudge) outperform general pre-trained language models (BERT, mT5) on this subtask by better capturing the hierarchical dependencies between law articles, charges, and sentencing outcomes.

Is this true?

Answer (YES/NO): NO